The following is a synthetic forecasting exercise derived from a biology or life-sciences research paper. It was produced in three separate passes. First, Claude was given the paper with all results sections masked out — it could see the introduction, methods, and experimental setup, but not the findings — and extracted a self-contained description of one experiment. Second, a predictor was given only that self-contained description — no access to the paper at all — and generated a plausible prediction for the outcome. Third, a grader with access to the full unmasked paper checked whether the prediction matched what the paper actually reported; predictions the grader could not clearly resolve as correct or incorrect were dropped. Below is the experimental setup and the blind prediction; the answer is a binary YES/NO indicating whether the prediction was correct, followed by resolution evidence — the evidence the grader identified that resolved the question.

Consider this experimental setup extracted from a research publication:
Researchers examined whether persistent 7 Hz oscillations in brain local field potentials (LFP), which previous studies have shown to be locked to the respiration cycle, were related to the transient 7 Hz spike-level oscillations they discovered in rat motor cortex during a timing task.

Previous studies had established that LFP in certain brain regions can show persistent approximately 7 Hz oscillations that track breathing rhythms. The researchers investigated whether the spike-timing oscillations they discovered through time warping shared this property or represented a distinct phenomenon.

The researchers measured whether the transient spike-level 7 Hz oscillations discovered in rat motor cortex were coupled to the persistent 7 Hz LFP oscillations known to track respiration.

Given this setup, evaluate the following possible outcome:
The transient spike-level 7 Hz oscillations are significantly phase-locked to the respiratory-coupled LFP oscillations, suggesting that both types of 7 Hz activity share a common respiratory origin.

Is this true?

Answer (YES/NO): NO